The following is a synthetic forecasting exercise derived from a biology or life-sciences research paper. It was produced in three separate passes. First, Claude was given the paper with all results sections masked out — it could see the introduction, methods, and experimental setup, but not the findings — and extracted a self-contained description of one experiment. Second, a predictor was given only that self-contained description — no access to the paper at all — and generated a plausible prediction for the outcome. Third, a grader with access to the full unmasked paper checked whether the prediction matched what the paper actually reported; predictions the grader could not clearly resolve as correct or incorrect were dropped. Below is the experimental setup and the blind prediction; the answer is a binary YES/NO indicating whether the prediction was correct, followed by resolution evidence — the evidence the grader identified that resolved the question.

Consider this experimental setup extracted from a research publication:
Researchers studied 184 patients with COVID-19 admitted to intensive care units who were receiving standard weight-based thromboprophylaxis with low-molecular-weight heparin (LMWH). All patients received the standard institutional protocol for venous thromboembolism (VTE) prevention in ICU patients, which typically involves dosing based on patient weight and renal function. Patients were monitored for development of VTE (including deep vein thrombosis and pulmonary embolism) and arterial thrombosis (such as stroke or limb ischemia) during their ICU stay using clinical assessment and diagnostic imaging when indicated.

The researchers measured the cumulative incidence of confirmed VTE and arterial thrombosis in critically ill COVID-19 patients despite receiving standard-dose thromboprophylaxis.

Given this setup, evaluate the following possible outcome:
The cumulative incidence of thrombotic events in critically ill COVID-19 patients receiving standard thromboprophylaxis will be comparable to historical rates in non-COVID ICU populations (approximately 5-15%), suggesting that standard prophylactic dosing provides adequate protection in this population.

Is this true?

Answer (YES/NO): NO